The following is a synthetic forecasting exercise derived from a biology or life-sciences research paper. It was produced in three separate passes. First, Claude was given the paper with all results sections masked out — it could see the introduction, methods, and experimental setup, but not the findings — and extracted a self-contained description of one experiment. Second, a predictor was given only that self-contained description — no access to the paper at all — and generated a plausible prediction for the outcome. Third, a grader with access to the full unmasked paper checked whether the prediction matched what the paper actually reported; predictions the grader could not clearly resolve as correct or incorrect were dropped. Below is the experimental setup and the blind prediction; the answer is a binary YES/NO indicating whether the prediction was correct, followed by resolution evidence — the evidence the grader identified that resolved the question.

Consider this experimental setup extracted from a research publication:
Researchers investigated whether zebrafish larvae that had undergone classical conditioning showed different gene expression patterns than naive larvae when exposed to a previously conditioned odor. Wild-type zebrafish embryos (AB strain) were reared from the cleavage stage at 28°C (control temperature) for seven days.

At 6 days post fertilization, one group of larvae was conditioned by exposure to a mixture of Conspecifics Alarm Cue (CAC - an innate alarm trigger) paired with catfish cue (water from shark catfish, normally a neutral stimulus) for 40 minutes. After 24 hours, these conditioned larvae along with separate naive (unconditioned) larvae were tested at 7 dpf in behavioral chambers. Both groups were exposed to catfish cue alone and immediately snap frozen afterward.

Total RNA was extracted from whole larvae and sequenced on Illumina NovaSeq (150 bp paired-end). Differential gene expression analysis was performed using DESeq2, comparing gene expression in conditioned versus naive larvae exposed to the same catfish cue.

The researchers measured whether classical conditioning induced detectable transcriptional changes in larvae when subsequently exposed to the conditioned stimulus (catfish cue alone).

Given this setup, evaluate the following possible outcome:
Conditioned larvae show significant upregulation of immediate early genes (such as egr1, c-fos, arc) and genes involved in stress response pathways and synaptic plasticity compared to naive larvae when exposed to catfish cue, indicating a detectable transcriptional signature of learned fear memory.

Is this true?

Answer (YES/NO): NO